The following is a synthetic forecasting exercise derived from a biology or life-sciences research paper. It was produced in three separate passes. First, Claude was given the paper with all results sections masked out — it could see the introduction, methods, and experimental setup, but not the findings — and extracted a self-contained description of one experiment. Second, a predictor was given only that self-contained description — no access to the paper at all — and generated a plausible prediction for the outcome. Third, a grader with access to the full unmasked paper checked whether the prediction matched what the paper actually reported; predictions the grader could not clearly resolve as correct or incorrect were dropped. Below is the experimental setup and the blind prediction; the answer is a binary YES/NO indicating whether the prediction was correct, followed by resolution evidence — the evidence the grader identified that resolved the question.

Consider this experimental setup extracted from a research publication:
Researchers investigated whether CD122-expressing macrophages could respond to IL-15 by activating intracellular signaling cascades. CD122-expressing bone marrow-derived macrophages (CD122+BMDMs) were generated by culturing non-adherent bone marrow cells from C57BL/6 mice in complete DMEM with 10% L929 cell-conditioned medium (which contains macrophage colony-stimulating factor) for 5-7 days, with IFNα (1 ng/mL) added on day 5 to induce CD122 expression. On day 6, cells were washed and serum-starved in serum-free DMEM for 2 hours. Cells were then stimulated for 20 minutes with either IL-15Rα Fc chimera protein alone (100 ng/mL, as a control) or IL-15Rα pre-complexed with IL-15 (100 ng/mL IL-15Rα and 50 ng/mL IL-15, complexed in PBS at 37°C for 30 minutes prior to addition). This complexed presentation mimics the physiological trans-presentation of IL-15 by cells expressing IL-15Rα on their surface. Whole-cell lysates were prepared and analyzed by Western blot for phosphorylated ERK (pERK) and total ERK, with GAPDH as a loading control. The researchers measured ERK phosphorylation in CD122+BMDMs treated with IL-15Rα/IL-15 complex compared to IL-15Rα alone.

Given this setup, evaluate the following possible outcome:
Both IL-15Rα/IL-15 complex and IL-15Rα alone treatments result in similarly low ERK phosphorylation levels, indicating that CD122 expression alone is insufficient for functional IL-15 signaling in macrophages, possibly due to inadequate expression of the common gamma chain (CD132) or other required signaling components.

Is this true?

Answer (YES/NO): NO